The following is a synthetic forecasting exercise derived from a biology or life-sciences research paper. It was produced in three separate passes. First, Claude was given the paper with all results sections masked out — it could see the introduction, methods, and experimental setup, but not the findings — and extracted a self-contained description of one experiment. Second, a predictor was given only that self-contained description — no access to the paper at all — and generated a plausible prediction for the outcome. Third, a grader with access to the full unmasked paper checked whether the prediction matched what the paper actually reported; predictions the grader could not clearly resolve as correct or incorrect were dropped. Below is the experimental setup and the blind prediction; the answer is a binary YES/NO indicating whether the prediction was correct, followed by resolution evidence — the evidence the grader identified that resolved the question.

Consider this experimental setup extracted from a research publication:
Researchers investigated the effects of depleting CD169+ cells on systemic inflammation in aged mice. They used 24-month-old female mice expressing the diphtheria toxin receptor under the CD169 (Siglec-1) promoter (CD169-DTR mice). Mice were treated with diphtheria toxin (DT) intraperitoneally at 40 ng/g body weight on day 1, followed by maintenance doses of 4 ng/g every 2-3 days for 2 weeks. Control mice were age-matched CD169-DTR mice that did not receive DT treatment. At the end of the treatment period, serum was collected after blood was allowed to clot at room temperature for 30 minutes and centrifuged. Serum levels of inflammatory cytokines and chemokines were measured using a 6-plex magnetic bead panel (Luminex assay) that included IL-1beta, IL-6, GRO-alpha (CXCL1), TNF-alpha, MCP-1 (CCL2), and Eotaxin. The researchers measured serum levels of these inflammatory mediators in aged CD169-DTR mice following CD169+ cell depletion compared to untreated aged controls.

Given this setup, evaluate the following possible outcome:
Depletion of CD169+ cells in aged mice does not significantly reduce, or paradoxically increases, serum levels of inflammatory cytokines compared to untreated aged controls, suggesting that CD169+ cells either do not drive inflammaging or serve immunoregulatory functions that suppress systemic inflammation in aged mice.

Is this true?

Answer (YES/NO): YES